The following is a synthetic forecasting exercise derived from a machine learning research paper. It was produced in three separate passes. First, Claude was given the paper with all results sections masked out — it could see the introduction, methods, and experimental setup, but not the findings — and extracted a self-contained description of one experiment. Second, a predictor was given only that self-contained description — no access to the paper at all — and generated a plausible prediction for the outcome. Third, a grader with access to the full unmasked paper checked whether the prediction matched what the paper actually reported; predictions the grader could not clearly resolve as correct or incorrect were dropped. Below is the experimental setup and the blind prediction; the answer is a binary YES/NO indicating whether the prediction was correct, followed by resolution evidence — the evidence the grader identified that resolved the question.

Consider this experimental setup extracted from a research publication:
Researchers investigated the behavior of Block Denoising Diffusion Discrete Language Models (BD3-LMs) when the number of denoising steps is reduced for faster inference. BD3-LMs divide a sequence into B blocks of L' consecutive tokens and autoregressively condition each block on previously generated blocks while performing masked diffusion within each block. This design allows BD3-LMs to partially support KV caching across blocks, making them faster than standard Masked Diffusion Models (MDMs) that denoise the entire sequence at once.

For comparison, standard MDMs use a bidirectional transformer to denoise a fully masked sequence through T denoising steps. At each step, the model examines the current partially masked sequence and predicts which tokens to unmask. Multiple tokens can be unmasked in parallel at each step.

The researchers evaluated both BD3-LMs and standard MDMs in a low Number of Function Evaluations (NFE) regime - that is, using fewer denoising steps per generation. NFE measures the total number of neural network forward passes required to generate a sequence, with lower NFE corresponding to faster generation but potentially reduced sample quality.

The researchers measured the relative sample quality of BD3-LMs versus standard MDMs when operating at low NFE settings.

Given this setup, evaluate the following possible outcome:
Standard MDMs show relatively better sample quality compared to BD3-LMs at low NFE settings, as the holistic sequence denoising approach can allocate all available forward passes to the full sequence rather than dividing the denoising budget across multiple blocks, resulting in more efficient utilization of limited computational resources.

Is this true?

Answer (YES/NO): YES